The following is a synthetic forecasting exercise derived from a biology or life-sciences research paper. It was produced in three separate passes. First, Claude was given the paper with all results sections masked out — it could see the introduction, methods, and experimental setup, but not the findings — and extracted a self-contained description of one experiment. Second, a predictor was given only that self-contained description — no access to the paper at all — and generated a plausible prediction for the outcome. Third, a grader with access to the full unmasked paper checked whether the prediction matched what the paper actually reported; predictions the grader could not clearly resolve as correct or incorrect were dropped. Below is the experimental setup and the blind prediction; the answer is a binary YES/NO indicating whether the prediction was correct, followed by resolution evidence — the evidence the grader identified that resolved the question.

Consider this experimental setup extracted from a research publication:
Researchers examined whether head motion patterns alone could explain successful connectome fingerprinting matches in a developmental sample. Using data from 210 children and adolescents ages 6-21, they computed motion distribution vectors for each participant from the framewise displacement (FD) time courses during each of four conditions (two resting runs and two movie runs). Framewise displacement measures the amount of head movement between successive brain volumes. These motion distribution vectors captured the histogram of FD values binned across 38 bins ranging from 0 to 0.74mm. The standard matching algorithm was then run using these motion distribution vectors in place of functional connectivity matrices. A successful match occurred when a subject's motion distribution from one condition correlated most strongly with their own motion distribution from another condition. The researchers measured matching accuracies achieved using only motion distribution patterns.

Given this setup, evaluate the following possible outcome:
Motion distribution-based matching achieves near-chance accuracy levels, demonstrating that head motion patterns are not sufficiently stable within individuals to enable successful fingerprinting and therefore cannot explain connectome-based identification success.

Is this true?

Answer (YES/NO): NO